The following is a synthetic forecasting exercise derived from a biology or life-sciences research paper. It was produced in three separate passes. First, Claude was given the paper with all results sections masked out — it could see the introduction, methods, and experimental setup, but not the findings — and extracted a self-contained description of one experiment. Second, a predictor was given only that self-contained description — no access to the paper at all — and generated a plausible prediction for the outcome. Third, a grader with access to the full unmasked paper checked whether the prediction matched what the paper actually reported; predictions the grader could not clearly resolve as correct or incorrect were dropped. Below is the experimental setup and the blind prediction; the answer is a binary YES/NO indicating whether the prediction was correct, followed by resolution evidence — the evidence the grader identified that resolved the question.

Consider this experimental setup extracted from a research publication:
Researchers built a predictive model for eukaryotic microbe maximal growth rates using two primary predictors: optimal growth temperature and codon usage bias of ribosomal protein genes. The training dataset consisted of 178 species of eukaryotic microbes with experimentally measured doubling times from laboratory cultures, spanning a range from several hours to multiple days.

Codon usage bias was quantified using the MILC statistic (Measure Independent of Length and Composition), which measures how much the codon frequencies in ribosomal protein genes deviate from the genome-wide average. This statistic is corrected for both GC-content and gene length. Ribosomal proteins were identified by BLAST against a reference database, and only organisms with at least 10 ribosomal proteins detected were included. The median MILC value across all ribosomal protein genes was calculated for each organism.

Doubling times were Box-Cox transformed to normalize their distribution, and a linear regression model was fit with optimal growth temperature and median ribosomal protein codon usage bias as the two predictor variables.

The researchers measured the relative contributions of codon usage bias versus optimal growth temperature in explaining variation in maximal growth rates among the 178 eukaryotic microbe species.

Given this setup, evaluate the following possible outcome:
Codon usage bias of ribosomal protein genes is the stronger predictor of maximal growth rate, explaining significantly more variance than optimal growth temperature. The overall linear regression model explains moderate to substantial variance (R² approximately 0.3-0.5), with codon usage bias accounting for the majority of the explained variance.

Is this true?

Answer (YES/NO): NO